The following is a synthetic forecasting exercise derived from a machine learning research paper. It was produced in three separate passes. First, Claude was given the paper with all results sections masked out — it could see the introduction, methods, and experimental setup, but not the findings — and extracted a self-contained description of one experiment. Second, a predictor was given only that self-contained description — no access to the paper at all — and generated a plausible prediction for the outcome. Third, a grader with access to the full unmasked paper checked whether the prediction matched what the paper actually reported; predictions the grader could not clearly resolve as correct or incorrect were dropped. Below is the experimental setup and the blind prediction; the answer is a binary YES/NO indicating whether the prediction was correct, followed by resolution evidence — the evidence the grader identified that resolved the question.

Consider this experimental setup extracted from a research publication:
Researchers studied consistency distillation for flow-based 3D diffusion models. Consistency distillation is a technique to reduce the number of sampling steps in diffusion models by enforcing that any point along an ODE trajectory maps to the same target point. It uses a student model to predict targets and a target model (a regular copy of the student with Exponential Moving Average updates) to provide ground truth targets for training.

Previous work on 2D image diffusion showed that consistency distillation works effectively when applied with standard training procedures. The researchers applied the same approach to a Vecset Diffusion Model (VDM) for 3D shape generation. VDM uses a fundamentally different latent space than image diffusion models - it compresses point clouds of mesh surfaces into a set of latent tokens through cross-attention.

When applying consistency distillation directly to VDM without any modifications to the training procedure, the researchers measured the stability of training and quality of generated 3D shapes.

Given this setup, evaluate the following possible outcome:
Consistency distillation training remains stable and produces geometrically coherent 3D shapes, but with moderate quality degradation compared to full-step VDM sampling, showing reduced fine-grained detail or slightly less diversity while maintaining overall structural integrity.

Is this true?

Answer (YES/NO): NO